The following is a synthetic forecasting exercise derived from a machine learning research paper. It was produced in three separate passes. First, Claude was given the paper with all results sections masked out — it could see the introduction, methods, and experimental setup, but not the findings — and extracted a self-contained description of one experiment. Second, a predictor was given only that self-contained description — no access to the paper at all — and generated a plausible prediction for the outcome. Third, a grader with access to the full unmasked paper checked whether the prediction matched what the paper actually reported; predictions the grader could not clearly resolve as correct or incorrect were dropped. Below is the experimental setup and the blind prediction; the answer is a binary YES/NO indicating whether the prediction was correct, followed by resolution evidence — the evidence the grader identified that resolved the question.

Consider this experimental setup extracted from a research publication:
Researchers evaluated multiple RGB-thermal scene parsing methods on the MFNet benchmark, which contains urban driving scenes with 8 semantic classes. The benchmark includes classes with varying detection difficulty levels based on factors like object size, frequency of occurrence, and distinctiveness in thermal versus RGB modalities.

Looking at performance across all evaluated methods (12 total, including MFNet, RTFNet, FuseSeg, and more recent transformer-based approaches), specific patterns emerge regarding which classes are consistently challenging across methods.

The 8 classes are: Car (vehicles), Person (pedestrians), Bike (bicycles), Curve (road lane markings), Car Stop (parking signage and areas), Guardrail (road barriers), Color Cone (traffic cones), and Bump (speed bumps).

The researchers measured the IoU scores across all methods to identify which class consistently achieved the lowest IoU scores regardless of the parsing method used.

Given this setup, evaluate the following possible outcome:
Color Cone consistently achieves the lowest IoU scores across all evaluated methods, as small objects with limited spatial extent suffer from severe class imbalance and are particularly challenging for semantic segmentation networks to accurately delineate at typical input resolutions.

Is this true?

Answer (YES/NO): NO